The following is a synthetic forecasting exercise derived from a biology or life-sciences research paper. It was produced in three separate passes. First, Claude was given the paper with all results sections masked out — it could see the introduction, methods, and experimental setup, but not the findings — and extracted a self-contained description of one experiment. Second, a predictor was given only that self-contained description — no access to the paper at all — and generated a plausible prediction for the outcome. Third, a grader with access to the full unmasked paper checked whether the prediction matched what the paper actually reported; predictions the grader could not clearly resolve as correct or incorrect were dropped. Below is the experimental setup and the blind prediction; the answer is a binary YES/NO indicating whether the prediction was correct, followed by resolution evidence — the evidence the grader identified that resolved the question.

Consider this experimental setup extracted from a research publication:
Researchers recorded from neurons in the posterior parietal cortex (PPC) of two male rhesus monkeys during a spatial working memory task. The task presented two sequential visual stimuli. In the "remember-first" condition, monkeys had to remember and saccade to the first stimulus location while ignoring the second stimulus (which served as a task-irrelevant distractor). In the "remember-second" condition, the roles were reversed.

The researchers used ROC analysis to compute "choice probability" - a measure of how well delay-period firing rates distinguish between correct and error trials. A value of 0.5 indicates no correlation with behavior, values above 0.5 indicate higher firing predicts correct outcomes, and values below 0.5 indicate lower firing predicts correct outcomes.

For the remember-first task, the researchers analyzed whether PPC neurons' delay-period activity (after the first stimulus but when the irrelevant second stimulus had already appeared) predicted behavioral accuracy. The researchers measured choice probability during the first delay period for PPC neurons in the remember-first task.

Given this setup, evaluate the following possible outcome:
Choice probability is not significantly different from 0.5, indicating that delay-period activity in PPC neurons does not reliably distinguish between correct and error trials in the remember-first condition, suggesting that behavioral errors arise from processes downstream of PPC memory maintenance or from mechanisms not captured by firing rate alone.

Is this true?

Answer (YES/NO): YES